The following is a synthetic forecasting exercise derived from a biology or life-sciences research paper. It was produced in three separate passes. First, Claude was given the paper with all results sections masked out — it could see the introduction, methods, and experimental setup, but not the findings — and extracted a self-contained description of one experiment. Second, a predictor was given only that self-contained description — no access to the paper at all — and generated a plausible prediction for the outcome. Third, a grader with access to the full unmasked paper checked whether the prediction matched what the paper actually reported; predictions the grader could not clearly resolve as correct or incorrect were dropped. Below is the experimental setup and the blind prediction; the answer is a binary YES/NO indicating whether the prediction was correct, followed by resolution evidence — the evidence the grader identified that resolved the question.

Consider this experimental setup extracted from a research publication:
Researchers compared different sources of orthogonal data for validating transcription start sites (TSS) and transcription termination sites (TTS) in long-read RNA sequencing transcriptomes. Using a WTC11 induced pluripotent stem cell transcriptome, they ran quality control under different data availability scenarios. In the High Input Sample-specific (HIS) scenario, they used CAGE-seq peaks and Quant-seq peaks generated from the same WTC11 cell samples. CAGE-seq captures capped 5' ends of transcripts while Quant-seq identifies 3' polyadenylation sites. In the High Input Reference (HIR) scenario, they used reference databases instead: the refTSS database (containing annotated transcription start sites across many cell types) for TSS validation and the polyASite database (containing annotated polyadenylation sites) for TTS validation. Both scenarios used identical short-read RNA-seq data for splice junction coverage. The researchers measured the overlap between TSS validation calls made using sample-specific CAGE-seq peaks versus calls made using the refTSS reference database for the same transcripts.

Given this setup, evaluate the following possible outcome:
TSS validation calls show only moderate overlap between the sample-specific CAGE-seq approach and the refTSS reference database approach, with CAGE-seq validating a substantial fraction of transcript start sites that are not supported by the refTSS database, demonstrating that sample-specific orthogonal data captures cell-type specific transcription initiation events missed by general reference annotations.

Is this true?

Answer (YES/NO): YES